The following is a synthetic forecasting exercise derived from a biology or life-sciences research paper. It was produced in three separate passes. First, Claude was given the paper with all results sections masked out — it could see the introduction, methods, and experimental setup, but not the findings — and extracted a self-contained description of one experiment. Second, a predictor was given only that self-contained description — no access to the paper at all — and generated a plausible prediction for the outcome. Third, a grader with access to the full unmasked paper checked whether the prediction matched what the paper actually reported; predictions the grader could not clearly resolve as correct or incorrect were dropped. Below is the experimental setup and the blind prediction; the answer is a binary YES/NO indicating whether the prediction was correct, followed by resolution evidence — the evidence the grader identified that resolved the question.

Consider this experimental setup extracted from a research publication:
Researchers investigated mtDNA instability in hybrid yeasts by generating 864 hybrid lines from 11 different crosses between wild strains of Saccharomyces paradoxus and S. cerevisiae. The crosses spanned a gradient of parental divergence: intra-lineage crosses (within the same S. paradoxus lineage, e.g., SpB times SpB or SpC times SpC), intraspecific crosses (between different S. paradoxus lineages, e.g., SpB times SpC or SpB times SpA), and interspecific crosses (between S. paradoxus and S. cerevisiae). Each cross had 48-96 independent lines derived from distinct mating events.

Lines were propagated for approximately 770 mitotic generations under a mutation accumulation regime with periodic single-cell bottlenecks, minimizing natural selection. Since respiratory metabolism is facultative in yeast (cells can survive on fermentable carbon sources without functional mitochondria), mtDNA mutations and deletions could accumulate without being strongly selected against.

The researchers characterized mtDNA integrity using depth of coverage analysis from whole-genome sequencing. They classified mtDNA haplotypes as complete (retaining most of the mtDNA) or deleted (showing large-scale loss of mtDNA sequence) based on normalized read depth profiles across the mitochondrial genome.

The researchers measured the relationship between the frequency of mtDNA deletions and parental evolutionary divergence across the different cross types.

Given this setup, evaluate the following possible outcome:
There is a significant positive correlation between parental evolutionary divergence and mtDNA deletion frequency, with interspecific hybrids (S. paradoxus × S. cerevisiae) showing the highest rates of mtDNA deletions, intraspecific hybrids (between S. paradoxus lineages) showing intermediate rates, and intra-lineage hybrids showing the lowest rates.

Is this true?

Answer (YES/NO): YES